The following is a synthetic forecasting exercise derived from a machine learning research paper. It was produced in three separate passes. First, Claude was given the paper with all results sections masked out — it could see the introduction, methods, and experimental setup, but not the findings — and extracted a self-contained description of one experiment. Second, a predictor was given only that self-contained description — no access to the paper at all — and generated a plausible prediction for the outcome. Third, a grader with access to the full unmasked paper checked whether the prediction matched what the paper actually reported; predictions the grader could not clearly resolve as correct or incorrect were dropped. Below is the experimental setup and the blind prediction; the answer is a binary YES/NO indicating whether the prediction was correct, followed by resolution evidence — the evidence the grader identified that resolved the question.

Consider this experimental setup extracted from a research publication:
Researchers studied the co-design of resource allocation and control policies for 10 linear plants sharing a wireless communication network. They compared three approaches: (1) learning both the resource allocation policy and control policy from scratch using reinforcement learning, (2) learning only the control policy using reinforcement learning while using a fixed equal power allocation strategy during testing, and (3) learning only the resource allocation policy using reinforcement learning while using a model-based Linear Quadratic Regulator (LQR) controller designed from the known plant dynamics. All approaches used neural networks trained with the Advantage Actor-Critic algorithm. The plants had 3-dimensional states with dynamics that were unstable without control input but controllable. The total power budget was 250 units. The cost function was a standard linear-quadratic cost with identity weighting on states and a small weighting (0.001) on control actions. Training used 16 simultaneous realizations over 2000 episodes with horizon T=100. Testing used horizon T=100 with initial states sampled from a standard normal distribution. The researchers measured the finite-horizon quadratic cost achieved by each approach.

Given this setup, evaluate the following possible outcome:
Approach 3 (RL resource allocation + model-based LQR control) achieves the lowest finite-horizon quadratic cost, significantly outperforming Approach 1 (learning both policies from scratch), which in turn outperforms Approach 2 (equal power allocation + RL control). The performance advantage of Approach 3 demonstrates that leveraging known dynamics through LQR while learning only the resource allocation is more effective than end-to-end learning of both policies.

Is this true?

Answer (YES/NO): NO